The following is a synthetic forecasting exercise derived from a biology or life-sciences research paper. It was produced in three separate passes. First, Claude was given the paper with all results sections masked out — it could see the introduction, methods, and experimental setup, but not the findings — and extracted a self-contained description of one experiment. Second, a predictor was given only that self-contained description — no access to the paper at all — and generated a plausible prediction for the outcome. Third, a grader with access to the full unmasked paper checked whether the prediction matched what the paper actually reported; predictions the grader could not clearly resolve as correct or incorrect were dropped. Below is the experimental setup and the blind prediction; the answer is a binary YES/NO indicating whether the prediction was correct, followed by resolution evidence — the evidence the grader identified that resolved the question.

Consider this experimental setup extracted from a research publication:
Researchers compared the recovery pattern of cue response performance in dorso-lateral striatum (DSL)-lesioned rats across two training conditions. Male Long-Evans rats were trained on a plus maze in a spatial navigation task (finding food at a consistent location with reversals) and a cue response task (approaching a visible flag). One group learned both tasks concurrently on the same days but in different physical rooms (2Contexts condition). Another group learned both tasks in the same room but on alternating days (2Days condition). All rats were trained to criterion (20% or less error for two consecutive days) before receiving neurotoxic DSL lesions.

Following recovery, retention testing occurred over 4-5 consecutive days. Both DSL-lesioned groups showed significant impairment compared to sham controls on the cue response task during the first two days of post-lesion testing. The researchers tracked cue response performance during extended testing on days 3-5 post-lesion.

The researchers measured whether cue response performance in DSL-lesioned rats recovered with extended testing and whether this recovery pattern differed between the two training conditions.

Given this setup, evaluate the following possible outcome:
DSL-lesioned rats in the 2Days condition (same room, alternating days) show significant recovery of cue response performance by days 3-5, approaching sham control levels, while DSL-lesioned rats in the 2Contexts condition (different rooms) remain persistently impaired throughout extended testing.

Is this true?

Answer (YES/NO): NO